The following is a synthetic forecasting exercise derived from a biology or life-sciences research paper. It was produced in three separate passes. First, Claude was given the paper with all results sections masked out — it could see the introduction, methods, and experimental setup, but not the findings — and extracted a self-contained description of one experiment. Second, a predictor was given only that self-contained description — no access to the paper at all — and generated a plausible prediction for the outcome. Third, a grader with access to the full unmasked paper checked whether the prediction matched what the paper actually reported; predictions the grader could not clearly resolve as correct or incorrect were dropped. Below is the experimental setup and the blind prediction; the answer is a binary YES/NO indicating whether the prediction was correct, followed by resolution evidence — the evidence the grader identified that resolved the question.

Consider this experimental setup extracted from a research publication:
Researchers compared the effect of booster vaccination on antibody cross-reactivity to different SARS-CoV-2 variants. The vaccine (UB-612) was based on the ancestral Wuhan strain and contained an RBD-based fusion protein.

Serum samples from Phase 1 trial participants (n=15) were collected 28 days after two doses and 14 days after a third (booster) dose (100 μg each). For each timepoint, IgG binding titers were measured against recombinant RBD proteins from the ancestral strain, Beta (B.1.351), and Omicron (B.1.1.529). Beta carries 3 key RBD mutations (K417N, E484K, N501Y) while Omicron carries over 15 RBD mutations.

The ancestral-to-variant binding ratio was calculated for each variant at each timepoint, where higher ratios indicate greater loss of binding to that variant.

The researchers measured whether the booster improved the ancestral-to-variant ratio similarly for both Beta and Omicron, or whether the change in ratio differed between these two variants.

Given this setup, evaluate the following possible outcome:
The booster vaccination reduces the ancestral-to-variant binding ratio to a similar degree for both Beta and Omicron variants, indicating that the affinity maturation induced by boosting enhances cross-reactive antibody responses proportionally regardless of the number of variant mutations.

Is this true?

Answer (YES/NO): NO